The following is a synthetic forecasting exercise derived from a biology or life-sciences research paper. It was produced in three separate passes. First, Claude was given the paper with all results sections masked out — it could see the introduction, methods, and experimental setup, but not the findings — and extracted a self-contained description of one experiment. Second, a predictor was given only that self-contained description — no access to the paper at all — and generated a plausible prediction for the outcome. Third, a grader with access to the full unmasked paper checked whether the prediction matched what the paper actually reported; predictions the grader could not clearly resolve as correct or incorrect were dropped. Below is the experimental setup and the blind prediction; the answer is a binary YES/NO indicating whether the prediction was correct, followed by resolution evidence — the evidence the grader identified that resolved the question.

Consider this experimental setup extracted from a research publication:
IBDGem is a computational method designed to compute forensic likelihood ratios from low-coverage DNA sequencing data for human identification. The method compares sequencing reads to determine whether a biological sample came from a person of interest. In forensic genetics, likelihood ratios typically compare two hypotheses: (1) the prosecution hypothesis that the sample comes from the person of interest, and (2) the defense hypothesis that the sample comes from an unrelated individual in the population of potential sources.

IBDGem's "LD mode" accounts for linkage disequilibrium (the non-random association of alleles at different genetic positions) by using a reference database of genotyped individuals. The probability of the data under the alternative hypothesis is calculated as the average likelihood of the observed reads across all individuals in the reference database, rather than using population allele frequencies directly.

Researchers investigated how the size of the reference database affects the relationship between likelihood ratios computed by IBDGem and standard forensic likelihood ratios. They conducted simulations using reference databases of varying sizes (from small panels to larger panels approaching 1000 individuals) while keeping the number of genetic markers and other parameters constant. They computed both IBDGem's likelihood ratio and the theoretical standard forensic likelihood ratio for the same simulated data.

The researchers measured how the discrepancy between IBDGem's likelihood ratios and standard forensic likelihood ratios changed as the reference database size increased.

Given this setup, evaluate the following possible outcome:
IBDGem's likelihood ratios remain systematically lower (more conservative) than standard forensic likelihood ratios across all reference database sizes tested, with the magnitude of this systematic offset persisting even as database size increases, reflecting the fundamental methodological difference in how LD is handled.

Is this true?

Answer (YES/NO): NO